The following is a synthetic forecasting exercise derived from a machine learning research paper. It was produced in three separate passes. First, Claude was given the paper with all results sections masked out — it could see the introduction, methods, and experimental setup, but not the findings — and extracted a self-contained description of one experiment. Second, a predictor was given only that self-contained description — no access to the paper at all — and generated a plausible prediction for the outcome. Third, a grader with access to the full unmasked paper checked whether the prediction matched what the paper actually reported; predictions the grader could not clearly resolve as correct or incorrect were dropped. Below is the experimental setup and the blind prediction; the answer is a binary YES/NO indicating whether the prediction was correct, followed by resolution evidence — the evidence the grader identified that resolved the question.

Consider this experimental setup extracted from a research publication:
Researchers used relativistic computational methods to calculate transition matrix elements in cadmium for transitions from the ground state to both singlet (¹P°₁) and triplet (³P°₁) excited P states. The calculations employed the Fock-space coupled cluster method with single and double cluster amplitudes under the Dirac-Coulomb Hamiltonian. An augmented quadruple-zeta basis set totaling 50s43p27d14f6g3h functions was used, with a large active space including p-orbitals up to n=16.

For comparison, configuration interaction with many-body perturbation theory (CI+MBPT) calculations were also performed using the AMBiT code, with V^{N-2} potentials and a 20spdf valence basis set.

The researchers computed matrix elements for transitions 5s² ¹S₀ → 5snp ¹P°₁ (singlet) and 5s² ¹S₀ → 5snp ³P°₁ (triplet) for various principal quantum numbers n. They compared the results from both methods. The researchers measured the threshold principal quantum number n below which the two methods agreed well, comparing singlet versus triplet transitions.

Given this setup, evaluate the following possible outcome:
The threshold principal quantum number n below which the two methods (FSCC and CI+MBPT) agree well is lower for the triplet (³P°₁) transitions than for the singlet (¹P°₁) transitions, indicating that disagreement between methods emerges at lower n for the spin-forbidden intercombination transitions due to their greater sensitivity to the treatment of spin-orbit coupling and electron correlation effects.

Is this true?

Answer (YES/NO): YES